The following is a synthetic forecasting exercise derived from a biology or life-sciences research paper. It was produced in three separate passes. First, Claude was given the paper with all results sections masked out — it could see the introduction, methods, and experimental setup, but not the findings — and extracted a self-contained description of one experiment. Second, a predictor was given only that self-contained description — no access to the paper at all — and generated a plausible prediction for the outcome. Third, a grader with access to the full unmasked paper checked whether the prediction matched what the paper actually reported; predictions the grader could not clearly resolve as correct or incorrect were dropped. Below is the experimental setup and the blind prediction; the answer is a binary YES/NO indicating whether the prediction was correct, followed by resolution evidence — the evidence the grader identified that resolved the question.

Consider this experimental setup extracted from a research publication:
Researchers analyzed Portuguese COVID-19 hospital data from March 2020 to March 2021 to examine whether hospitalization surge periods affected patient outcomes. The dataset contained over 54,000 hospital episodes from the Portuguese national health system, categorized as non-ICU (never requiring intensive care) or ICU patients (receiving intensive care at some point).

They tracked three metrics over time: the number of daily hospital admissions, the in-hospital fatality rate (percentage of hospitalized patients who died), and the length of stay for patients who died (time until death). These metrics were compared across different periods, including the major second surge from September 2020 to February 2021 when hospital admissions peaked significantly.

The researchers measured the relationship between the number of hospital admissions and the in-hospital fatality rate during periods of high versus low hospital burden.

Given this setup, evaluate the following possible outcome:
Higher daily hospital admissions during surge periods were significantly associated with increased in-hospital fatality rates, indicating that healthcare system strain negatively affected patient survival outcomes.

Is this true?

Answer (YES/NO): YES